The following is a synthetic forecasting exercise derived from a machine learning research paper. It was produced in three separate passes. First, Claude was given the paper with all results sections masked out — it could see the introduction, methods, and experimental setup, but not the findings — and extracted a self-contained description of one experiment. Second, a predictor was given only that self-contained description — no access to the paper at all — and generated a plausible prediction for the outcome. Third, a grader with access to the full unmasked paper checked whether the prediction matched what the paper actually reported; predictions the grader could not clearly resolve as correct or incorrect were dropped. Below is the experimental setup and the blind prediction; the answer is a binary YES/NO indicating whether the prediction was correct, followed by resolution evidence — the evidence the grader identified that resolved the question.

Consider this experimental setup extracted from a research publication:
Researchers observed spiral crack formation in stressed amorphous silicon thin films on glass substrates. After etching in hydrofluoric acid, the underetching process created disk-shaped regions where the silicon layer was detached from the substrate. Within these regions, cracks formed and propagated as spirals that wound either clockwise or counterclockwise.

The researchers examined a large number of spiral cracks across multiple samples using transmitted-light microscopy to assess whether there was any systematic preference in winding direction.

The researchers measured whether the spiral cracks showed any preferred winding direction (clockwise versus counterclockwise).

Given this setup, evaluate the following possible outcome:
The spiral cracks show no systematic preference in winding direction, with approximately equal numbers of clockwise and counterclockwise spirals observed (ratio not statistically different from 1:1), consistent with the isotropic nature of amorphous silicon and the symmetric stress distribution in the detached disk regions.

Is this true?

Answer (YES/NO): YES